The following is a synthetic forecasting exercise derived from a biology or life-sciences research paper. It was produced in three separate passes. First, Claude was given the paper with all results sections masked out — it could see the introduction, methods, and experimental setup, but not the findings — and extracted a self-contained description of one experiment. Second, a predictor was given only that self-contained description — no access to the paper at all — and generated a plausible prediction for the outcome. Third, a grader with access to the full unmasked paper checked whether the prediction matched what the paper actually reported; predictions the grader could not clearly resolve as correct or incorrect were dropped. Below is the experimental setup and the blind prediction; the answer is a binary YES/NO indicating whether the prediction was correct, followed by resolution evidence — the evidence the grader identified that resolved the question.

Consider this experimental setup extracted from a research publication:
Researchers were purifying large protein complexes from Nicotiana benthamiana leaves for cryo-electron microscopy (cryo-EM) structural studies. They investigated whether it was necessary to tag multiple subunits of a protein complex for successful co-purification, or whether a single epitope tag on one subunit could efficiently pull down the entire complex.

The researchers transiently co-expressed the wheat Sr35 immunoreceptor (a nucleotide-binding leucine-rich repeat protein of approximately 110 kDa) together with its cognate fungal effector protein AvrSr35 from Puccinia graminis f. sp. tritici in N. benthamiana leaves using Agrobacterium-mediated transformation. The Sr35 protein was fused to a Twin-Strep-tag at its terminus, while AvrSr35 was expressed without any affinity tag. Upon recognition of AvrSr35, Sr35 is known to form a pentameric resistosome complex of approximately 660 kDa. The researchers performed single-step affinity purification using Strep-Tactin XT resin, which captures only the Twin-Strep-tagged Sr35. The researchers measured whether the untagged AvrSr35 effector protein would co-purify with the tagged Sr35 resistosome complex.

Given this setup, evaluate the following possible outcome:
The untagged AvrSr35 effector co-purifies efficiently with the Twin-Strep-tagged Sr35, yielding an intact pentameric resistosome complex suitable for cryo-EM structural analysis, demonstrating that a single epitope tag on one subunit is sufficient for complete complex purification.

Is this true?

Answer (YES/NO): NO